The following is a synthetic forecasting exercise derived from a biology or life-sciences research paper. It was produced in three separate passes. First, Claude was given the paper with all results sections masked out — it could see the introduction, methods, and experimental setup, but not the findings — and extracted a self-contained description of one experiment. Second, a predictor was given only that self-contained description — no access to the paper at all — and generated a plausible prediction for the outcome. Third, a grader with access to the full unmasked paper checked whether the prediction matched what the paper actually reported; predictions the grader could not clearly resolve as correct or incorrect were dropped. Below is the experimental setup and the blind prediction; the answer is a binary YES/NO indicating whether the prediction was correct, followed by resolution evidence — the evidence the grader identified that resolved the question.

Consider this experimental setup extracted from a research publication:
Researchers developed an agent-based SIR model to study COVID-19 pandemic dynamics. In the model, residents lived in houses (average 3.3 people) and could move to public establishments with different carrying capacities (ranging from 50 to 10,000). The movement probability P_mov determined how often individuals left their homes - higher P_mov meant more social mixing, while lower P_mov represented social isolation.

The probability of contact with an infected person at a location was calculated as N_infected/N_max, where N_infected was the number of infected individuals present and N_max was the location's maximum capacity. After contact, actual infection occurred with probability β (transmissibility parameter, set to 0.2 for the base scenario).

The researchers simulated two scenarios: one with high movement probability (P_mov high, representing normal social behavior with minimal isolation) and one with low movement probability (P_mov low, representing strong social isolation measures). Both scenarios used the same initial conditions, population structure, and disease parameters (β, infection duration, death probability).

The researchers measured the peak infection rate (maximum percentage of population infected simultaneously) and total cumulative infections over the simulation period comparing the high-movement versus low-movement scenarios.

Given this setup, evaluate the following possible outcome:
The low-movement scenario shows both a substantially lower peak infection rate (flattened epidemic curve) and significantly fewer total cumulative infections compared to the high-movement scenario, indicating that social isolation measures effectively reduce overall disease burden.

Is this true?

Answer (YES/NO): YES